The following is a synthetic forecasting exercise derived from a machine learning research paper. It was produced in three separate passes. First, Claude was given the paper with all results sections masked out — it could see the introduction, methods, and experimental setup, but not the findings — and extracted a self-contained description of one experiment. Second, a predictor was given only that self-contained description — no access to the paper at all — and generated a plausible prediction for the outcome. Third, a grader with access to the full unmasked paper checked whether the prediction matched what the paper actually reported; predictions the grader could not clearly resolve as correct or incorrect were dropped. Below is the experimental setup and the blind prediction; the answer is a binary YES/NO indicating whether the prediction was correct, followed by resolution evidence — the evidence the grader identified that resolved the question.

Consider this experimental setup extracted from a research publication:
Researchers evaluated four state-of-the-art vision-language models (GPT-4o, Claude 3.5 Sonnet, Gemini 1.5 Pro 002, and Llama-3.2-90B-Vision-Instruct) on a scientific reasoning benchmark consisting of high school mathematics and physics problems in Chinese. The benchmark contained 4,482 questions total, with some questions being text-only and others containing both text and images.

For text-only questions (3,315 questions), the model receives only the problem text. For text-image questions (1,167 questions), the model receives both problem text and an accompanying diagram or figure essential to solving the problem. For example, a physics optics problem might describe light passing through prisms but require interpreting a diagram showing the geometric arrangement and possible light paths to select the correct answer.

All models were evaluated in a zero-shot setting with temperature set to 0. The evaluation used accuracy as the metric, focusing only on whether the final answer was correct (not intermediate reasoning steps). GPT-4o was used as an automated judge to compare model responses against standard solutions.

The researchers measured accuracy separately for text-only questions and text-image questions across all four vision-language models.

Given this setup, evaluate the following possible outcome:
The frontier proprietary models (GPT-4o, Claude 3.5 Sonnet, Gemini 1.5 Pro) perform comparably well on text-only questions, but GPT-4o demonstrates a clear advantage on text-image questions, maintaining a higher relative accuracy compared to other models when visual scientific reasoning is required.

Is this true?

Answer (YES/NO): NO